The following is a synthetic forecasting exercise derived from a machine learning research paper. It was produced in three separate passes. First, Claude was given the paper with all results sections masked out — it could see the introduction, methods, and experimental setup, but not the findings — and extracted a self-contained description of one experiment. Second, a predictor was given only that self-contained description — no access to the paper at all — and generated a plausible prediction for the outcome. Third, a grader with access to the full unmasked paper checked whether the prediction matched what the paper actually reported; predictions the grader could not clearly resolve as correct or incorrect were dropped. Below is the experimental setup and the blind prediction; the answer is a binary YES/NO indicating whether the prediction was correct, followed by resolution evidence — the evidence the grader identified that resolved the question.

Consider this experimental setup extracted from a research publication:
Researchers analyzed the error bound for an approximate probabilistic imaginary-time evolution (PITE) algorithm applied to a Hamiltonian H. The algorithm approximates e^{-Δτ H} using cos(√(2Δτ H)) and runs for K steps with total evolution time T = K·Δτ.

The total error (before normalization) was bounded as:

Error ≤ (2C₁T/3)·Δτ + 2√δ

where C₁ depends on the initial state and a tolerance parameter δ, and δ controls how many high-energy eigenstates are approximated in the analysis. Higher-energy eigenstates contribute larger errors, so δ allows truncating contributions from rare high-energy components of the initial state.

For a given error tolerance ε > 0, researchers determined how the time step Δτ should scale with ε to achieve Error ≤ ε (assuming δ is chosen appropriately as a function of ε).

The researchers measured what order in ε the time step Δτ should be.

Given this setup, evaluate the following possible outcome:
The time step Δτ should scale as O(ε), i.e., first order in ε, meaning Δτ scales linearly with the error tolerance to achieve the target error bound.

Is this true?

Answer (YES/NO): YES